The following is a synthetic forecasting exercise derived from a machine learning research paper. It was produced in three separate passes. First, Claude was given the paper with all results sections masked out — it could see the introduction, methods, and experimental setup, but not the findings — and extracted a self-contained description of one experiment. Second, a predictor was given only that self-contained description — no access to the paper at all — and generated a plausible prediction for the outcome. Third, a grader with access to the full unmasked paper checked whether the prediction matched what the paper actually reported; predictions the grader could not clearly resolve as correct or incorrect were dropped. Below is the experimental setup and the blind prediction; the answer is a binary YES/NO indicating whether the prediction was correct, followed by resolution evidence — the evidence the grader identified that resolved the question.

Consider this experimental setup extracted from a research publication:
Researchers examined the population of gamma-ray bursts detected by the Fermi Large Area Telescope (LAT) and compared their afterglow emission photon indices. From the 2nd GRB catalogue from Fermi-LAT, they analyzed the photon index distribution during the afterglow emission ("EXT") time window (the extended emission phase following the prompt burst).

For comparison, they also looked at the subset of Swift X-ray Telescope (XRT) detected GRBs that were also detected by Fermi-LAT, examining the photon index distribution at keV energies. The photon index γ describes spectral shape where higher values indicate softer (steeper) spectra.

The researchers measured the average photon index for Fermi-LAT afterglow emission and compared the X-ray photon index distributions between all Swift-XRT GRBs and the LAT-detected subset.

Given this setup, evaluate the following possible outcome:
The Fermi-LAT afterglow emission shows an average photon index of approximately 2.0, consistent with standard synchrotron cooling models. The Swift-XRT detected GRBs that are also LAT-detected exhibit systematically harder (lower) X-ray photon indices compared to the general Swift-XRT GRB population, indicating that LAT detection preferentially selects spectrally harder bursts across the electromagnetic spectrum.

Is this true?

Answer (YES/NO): YES